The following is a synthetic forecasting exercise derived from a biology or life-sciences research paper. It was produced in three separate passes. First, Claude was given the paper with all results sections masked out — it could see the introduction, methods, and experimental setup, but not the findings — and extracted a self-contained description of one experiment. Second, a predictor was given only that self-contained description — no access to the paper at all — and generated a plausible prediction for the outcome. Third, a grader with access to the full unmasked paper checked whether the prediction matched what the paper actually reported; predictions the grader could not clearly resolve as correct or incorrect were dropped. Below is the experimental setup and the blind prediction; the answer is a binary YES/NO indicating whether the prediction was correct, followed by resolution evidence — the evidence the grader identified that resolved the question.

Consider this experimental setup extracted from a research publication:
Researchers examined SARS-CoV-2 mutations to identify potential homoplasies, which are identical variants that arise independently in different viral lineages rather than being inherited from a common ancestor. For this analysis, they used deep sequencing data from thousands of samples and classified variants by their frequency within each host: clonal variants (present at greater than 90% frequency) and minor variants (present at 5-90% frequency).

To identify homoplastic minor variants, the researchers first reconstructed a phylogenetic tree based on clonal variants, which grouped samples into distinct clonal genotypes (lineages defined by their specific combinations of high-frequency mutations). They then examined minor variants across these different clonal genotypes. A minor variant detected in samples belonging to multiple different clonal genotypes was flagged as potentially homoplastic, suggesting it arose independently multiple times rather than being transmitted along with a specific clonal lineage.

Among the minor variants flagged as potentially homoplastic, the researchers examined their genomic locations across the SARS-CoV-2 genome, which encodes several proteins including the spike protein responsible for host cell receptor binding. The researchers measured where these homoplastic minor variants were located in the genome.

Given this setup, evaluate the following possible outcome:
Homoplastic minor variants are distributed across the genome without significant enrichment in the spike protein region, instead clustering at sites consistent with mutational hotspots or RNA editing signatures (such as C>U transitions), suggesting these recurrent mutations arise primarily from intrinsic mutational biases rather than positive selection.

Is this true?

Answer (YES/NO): NO